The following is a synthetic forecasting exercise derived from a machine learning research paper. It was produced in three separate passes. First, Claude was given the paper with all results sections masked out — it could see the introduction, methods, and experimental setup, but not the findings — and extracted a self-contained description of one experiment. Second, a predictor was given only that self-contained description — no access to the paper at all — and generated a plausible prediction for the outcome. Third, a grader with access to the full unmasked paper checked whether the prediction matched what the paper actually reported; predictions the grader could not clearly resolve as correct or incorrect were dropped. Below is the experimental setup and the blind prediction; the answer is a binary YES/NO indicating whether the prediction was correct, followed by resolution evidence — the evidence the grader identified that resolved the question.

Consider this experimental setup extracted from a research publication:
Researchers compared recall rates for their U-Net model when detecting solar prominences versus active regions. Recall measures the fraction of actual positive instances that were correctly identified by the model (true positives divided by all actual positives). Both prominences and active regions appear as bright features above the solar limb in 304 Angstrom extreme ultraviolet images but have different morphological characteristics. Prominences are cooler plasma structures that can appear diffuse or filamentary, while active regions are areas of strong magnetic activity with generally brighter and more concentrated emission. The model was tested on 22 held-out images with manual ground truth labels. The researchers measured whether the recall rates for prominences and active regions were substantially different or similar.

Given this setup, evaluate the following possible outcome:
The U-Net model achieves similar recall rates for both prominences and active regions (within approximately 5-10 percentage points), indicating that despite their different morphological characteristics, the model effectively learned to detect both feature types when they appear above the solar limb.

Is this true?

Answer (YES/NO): YES